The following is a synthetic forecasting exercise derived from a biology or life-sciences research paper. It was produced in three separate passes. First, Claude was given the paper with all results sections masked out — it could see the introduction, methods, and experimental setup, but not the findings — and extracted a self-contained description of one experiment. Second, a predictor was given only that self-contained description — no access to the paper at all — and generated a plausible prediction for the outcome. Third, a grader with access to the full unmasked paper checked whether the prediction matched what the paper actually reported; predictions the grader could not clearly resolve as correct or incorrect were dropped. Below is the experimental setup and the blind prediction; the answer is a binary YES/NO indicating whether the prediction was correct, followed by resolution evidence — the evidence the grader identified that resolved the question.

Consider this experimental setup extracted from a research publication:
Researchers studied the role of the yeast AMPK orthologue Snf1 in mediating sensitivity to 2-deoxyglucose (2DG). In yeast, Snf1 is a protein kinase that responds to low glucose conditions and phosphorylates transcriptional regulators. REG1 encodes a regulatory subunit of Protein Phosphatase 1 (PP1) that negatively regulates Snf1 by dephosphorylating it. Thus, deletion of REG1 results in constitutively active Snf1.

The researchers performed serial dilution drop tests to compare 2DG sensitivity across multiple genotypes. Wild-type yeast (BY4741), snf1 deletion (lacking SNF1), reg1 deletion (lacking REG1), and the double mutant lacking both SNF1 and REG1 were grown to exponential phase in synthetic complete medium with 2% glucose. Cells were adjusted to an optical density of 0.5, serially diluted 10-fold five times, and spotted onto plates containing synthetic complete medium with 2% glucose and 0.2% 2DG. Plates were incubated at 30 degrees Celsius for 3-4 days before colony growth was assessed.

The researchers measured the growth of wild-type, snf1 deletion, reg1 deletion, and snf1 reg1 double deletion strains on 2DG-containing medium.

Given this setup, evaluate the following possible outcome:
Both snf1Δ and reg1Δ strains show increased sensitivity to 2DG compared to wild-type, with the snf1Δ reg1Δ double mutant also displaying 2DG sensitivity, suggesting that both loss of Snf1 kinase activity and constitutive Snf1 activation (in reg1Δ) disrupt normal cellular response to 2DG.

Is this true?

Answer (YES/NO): NO